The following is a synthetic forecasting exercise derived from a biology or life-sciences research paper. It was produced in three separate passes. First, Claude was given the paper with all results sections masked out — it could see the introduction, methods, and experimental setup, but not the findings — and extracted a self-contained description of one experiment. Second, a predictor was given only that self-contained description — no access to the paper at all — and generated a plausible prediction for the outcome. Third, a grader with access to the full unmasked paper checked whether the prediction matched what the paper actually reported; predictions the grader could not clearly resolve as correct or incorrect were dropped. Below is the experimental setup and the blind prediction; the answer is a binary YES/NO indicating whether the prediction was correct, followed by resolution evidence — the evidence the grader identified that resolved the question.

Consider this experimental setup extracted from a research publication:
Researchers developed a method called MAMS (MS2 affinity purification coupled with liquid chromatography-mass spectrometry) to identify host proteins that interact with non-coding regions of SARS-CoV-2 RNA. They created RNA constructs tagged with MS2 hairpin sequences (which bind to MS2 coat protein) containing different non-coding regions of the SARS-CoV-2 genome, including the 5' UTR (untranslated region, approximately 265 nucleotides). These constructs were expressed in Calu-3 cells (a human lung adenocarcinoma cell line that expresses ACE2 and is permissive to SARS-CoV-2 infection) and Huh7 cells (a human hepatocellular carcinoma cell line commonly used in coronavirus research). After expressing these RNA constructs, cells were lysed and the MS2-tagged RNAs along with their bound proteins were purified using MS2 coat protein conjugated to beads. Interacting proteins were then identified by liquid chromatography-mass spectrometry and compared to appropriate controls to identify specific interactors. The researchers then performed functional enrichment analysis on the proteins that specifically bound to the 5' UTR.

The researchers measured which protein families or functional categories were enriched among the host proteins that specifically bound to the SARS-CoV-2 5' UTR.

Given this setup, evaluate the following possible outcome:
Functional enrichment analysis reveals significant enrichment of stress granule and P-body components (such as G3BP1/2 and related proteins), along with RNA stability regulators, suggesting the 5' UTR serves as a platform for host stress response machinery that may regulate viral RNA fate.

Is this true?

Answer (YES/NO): NO